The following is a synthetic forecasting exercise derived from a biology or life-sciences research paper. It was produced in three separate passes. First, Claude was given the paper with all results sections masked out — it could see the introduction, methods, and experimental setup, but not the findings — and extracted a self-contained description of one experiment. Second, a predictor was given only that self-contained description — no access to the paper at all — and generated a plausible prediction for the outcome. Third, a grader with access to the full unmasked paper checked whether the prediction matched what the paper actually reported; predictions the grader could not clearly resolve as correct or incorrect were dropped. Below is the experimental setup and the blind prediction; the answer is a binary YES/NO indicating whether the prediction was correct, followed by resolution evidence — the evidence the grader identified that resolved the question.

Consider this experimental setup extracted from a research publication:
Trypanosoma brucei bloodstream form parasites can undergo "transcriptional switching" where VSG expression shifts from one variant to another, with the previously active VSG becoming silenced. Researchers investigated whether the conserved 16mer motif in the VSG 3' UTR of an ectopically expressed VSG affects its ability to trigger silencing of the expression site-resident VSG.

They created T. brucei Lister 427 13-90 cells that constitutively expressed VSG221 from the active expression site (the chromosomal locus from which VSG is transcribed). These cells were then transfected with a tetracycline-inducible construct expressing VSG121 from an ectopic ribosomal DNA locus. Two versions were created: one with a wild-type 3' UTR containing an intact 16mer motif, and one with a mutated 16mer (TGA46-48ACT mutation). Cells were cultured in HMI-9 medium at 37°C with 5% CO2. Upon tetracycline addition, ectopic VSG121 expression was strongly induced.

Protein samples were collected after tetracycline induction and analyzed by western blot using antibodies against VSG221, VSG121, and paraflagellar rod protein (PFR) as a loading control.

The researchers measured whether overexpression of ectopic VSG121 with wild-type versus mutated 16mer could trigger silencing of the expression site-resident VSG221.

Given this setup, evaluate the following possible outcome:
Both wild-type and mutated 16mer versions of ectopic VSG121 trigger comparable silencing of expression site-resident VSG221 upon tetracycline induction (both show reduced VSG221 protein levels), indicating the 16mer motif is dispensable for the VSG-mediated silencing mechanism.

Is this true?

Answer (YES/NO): NO